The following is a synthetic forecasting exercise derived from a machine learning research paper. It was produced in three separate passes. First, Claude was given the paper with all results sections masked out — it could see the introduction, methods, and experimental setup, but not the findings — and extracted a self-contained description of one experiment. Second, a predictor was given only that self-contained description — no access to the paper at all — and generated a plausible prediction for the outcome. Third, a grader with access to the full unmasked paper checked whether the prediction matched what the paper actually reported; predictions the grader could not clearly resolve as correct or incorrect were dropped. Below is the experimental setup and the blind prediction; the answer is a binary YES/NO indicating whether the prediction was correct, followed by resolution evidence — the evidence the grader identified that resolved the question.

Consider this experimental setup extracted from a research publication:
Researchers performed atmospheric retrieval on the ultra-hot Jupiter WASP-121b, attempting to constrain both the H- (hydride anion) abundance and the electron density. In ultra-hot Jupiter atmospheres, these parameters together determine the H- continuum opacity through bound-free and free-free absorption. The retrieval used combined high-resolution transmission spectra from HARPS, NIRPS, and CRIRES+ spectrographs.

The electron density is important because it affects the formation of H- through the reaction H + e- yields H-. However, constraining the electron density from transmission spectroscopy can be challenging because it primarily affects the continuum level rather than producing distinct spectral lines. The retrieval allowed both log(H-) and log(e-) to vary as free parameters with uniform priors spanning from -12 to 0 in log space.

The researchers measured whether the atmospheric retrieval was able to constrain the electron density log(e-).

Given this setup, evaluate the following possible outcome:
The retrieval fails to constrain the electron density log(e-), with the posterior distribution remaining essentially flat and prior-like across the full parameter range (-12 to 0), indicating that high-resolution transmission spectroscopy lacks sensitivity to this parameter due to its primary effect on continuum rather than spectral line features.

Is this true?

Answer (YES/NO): NO